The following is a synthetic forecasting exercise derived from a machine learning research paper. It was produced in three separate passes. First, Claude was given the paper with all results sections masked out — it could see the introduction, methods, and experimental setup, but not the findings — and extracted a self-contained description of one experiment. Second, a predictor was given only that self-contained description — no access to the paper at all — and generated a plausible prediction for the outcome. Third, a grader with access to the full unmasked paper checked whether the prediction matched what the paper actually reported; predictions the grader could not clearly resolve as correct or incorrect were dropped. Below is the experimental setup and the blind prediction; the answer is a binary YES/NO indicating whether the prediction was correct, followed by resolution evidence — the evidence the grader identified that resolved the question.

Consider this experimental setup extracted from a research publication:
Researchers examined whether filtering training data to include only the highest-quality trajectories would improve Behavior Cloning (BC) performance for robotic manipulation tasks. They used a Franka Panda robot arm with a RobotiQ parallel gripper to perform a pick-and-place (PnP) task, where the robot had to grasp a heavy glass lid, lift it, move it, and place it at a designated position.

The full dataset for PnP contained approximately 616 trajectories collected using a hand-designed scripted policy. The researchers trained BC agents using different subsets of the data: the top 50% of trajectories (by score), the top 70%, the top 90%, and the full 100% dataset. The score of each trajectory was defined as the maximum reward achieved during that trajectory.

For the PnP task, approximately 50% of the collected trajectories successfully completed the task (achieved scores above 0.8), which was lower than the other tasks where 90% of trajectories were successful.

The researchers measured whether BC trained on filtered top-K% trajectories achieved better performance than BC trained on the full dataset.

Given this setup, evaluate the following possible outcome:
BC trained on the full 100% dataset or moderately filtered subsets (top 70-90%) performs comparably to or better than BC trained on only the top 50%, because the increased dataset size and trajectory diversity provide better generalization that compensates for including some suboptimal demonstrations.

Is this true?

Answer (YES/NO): YES